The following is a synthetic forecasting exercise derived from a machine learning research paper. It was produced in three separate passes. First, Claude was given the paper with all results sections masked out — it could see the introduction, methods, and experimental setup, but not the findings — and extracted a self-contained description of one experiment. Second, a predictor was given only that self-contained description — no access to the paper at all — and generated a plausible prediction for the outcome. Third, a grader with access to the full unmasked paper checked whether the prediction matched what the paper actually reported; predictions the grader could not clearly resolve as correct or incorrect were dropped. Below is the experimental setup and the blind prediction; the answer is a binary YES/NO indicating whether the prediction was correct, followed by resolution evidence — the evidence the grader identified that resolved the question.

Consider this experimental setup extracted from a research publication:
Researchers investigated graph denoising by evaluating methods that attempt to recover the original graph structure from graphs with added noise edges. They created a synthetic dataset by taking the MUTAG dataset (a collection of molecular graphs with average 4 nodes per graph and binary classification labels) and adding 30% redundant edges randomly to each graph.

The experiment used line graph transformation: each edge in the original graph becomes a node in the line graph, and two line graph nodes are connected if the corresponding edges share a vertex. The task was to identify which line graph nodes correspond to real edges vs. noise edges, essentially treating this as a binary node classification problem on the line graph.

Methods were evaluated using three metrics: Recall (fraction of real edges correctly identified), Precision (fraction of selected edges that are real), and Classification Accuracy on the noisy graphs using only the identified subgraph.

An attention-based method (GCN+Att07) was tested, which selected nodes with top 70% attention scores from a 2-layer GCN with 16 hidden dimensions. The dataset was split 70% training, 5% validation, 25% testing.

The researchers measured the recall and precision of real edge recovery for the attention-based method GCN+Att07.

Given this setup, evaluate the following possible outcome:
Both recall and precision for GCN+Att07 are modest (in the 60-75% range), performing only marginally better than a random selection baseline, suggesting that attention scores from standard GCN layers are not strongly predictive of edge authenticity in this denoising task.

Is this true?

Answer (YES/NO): NO